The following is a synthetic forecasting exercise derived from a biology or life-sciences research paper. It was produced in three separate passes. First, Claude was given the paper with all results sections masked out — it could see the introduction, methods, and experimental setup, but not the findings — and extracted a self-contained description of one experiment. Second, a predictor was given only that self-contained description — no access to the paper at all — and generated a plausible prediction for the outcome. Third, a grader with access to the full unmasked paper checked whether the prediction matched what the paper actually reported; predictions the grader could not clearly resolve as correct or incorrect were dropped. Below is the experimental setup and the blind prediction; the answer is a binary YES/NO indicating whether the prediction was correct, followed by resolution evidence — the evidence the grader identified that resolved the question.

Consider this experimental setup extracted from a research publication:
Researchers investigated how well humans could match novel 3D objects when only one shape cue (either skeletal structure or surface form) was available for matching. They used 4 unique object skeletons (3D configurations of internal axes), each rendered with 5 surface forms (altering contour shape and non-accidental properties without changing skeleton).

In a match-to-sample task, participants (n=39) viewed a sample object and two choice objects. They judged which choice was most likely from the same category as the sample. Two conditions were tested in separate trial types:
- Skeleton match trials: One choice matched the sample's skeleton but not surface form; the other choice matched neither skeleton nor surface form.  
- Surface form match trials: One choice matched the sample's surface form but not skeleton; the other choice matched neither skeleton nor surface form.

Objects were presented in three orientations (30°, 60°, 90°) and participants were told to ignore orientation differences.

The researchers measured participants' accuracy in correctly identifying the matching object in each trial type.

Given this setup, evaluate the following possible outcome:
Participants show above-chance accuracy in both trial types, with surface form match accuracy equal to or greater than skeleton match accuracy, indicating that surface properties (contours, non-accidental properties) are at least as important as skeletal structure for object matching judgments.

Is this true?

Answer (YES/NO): NO